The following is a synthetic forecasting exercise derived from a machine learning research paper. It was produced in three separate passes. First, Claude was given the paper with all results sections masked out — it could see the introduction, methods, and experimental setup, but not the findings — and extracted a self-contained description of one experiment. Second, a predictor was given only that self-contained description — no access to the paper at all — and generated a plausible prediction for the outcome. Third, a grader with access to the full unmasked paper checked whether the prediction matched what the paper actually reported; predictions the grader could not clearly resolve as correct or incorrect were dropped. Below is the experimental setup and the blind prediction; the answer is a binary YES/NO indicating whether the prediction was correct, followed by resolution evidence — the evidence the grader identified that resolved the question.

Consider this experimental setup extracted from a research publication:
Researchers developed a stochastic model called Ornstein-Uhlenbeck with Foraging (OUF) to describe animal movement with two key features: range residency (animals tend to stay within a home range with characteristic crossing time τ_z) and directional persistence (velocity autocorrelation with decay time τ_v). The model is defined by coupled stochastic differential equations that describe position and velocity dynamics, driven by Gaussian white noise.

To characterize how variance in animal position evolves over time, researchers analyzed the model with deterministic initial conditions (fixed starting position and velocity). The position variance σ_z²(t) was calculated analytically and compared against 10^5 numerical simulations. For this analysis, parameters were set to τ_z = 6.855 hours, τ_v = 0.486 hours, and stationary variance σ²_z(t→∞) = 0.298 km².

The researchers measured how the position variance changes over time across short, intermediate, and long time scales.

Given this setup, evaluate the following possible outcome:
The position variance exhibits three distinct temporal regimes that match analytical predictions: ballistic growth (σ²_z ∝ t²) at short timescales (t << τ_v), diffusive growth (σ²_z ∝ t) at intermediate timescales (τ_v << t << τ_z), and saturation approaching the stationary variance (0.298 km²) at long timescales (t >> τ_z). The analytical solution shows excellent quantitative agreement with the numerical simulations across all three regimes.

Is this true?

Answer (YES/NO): YES